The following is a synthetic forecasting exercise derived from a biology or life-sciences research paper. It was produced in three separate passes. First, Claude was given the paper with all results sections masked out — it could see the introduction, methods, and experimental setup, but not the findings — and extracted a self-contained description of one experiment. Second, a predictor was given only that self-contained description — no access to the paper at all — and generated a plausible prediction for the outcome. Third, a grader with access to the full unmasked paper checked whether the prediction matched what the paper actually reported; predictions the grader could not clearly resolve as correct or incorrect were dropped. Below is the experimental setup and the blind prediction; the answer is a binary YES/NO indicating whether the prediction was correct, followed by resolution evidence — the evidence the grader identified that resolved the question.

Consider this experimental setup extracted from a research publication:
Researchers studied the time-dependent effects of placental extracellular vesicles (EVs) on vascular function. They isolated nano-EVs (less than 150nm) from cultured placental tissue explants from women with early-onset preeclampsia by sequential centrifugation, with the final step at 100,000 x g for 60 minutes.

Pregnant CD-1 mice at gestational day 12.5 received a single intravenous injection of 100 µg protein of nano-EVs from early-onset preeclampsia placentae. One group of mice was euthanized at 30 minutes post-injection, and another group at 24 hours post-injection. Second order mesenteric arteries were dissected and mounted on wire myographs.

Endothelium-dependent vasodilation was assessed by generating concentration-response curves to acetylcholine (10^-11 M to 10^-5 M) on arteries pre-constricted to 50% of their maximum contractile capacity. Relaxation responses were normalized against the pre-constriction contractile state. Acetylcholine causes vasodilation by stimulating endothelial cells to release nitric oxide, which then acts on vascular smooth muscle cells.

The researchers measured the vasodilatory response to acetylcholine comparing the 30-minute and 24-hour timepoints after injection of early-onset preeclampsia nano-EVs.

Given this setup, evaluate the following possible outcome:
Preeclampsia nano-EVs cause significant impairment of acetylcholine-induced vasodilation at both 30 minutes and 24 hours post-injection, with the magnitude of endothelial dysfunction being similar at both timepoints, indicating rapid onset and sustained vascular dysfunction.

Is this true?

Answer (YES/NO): NO